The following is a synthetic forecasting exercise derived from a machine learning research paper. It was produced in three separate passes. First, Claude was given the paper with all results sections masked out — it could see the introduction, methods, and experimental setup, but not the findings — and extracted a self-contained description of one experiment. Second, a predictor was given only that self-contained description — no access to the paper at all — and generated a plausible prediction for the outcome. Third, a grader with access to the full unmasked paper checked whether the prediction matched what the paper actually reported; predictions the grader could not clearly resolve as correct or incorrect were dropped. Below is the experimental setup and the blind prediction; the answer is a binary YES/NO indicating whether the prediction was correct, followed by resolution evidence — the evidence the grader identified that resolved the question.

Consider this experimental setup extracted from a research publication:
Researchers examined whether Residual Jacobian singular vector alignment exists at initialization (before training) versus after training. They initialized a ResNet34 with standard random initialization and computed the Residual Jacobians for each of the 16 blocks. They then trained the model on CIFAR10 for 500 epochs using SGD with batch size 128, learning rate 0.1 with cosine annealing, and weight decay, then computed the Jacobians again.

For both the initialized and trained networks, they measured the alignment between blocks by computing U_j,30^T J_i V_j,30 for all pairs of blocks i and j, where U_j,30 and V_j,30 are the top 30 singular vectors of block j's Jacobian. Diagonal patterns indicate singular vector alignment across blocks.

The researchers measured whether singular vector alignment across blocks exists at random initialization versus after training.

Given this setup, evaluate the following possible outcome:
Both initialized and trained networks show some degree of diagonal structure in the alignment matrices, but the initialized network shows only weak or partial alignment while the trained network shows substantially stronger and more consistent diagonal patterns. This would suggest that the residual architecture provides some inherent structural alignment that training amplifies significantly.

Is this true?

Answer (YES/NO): NO